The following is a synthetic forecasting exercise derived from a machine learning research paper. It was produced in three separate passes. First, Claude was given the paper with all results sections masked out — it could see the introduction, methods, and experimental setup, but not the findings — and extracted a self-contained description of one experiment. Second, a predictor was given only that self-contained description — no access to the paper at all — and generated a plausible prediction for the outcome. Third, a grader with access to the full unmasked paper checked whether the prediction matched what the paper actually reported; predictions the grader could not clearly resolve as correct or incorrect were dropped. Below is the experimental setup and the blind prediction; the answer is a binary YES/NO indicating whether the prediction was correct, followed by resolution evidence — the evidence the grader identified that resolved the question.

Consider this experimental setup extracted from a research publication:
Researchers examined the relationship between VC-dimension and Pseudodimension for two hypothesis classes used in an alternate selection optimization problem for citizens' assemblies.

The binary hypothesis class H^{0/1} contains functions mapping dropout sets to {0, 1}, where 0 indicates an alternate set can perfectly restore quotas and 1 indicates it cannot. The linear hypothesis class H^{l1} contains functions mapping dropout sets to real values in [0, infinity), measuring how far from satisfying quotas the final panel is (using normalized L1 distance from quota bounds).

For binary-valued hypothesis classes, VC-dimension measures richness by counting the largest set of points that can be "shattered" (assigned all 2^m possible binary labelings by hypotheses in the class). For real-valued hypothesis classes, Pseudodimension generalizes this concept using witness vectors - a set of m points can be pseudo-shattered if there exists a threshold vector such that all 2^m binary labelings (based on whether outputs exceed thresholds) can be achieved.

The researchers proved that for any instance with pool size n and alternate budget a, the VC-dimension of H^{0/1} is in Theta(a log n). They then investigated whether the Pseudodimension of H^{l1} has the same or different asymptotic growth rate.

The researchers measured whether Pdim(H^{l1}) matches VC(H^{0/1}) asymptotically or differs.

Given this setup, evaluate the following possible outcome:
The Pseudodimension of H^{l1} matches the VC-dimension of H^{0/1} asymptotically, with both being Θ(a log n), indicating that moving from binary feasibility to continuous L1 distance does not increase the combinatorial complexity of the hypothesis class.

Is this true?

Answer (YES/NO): YES